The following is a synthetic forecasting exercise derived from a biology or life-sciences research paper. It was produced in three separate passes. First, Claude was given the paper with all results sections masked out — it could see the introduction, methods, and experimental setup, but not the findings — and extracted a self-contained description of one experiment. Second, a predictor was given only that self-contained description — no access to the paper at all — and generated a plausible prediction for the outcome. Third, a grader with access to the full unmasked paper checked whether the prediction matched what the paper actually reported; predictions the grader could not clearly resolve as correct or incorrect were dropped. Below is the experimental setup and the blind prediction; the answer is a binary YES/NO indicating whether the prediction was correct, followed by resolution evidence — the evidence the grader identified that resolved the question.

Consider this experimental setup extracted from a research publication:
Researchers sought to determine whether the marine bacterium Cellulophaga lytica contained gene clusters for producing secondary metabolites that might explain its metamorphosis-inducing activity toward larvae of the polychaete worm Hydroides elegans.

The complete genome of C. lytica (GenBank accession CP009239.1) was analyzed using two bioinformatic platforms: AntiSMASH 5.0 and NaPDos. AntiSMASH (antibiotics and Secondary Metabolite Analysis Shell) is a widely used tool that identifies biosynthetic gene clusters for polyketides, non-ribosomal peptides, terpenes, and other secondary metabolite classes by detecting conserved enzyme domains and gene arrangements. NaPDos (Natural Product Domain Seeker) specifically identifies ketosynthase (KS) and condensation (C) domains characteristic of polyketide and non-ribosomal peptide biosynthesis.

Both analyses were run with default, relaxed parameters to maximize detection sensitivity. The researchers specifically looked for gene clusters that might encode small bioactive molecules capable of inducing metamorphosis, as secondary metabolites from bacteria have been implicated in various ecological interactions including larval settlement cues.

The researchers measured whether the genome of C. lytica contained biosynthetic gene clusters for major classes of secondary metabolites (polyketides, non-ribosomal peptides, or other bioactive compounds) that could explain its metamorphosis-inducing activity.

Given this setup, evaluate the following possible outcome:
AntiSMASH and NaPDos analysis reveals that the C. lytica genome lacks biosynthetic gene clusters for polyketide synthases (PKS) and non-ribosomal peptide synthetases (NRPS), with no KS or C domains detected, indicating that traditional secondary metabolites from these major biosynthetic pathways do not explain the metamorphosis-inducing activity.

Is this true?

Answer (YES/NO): NO